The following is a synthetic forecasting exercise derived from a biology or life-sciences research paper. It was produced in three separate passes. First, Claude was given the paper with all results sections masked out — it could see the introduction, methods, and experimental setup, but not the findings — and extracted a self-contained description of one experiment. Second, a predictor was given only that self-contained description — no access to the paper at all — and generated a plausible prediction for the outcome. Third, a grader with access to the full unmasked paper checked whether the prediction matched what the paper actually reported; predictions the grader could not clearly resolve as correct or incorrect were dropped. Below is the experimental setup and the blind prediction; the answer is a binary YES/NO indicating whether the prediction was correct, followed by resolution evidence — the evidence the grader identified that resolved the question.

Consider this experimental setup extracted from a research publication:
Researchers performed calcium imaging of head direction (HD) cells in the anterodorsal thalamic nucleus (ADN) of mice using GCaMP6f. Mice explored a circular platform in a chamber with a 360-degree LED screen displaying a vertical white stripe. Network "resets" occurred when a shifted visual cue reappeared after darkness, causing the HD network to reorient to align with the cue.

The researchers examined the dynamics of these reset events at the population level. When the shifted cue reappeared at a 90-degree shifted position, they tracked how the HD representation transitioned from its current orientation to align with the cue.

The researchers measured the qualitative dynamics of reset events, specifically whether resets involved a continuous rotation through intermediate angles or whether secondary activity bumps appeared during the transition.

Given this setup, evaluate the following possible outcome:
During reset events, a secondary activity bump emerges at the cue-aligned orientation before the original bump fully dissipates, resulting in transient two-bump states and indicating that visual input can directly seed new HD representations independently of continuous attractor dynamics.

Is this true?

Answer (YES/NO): NO